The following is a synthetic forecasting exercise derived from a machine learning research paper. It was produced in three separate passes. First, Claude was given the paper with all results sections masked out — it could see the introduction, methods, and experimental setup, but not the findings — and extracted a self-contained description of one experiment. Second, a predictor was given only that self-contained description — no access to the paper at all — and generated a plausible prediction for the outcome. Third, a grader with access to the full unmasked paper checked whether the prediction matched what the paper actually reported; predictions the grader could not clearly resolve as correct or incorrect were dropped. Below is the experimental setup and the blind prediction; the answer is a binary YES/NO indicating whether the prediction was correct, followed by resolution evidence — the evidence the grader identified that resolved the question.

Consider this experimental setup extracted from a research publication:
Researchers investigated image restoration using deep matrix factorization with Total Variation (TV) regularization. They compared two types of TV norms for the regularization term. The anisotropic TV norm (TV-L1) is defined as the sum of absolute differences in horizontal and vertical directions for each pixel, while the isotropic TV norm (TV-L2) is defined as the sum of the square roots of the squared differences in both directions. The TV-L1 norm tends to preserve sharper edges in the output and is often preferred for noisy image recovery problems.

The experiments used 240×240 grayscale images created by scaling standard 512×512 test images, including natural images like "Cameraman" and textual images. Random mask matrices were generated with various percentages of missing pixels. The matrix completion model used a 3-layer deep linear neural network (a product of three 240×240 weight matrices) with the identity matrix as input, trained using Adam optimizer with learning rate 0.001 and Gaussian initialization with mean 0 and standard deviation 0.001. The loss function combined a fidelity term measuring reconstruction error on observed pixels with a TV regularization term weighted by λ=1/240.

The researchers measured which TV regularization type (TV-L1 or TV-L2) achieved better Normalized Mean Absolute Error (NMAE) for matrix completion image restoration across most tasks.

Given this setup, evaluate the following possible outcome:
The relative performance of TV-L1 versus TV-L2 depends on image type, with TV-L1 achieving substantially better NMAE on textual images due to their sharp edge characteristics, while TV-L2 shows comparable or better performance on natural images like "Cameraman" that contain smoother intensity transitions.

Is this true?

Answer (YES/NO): NO